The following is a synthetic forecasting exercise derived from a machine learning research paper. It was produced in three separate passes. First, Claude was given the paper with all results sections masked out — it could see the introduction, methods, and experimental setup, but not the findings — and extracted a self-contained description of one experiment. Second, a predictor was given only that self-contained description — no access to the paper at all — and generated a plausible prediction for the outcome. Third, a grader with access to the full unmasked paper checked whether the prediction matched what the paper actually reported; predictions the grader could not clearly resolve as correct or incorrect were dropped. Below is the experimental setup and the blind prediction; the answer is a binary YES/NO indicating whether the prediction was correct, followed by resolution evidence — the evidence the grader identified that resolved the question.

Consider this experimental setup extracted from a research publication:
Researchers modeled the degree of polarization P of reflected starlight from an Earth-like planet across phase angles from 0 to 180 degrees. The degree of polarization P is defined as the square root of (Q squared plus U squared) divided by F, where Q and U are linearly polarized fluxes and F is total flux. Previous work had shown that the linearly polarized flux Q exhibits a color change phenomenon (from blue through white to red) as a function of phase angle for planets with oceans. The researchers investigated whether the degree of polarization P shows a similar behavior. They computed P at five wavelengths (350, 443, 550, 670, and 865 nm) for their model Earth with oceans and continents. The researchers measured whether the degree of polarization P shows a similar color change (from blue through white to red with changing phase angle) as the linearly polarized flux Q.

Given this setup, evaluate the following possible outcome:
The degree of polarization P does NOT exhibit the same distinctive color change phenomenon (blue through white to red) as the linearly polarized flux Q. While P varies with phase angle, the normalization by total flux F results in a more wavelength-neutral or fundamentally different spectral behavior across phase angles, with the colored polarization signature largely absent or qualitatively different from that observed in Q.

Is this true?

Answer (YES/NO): NO